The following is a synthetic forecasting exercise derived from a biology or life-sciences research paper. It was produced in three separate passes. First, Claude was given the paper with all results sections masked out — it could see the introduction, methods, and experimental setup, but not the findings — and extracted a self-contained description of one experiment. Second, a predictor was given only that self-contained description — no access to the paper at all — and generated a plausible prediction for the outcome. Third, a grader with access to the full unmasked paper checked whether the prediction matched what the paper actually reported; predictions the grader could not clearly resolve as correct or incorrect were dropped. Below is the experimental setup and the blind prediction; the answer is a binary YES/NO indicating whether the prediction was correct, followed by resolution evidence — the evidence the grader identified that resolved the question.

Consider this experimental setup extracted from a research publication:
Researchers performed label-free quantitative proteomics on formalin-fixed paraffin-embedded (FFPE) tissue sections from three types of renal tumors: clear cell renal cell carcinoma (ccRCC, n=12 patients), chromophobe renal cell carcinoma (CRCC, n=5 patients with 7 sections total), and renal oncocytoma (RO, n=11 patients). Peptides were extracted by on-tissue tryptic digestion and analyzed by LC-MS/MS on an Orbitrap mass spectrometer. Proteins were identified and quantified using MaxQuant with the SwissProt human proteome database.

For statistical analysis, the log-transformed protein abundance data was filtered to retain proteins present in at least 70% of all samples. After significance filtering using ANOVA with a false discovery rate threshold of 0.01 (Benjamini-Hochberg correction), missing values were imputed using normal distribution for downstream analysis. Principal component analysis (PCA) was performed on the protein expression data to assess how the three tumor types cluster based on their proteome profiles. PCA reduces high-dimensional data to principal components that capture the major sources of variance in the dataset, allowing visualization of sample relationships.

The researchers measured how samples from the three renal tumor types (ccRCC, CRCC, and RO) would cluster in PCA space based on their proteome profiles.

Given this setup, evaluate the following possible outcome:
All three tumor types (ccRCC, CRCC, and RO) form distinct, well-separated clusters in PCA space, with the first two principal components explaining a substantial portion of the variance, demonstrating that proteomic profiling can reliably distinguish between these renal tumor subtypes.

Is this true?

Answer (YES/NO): NO